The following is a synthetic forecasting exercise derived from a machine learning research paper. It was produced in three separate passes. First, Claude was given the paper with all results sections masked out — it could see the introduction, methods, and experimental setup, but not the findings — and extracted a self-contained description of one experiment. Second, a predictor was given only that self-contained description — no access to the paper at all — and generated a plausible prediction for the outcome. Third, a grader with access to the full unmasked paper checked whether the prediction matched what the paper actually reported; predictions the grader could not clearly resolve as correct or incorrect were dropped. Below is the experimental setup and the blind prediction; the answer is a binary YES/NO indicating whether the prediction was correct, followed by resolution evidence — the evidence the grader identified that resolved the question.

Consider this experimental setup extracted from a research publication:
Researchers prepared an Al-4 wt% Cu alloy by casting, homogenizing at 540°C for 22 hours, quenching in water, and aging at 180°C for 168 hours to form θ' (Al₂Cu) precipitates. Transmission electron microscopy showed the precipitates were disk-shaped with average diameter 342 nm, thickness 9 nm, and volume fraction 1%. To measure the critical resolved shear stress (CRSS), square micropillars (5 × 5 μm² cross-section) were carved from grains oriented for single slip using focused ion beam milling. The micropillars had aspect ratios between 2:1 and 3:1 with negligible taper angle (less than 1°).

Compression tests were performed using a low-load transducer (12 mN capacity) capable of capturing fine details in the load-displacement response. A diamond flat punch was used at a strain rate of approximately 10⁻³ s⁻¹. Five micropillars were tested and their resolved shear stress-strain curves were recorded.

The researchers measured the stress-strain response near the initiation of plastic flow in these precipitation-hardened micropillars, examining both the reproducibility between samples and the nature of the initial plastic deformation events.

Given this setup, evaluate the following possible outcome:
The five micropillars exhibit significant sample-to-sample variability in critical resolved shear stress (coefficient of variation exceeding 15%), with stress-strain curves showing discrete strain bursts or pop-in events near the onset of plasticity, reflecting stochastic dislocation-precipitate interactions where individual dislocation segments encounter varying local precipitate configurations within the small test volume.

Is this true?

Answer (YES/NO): NO